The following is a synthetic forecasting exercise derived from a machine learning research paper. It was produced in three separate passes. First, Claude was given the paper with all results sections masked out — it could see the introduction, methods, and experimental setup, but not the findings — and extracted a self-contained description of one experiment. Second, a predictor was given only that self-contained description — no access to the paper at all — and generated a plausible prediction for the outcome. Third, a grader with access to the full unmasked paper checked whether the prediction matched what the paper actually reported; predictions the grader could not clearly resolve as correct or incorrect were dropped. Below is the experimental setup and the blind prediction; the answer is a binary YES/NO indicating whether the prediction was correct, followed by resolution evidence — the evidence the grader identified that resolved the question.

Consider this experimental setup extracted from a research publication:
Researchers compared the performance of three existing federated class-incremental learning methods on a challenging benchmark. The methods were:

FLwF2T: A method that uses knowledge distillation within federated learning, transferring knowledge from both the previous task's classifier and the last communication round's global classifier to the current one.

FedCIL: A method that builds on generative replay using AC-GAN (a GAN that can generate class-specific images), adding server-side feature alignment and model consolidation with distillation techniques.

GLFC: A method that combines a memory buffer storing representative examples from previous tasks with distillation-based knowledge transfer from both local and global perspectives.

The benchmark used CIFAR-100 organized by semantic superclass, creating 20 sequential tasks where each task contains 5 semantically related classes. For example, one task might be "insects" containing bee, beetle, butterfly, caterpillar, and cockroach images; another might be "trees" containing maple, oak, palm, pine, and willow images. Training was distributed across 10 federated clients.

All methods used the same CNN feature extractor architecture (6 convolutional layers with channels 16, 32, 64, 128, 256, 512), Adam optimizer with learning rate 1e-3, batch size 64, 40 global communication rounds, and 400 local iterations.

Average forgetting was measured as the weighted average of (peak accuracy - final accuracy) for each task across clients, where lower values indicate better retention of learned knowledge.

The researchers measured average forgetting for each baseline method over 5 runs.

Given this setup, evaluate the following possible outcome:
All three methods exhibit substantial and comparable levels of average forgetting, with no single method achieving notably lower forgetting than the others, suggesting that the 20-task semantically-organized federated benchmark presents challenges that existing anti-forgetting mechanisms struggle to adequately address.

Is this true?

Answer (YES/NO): YES